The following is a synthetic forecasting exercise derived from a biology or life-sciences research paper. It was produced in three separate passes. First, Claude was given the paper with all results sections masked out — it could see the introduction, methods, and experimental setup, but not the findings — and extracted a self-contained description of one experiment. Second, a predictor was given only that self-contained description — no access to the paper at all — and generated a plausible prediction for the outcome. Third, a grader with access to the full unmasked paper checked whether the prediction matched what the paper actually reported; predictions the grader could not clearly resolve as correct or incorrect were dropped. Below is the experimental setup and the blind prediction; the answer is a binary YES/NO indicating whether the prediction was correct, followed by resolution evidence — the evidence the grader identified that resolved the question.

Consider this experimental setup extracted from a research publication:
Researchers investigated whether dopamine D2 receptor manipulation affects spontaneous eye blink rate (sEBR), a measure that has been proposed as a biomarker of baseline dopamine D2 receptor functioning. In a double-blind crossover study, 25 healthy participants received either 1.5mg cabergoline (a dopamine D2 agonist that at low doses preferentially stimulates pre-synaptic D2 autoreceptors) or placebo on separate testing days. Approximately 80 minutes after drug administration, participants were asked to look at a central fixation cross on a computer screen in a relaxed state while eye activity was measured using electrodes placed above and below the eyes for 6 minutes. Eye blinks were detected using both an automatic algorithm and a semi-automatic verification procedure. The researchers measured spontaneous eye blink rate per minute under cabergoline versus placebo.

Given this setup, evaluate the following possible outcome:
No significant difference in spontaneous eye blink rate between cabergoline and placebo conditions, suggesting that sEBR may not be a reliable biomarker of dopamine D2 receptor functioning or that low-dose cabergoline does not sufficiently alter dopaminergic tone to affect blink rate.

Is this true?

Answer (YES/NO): YES